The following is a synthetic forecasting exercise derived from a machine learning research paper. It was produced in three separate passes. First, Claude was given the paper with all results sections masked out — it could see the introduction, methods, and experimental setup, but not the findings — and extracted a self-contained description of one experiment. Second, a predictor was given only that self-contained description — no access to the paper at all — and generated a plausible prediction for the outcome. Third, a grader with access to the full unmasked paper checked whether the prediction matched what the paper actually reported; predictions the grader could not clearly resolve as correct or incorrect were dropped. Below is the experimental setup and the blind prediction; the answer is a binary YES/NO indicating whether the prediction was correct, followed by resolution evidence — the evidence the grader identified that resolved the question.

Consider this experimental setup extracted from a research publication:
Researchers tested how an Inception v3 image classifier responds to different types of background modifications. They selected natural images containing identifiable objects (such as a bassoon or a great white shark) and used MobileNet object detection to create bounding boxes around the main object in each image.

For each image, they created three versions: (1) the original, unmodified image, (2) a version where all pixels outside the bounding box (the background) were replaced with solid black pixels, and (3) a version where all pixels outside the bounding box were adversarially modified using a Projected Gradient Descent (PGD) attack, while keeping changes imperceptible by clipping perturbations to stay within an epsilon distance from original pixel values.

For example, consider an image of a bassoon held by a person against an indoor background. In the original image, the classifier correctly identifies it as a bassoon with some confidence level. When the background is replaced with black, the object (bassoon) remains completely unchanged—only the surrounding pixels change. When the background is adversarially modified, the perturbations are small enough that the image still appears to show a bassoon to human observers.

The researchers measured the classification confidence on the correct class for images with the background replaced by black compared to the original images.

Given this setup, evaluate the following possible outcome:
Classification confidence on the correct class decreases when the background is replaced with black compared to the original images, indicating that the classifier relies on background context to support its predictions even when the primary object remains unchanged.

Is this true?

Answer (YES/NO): NO